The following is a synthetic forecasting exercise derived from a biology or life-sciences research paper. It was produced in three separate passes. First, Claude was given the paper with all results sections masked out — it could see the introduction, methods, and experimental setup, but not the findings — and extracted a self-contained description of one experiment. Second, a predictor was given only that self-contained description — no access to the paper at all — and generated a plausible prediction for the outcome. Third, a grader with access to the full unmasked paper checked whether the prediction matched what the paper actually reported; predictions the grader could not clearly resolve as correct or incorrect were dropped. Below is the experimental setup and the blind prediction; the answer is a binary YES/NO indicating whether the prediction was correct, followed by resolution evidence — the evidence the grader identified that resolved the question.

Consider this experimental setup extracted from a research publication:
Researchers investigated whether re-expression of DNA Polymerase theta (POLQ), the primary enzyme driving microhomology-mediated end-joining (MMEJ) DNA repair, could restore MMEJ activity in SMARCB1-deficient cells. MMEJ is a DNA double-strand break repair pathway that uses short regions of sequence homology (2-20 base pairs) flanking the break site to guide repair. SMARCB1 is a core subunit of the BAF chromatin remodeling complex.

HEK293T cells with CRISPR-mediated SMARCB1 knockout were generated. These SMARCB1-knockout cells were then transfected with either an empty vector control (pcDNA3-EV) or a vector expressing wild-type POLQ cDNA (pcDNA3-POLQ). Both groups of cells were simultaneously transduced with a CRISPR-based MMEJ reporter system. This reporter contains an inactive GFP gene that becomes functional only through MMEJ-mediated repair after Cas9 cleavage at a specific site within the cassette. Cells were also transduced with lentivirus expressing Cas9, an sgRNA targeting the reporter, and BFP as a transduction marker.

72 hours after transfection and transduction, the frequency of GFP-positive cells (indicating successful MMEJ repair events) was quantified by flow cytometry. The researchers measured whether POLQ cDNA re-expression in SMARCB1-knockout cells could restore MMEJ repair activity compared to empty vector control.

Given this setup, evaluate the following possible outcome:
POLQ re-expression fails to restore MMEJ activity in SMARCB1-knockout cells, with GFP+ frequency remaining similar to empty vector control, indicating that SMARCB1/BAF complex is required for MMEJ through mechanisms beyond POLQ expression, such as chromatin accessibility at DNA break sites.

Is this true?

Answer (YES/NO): NO